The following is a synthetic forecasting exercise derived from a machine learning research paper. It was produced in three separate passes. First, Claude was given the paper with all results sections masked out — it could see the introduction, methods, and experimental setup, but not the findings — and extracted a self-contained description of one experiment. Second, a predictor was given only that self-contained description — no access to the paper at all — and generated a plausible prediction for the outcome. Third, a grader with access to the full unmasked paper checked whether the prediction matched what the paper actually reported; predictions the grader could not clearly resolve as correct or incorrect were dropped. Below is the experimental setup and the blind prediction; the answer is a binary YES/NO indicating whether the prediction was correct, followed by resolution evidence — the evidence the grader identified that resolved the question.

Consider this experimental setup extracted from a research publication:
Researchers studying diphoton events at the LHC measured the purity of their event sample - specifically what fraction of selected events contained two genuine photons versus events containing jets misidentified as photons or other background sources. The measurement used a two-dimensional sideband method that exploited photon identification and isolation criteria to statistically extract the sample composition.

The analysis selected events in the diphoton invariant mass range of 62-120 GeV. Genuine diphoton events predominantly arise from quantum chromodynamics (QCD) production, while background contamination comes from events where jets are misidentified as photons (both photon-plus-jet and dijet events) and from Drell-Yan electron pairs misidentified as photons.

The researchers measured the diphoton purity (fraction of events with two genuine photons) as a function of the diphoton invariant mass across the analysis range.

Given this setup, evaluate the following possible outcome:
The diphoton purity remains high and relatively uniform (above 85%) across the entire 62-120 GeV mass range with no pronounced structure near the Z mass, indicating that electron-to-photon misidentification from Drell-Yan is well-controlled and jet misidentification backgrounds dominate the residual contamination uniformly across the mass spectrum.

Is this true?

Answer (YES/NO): NO